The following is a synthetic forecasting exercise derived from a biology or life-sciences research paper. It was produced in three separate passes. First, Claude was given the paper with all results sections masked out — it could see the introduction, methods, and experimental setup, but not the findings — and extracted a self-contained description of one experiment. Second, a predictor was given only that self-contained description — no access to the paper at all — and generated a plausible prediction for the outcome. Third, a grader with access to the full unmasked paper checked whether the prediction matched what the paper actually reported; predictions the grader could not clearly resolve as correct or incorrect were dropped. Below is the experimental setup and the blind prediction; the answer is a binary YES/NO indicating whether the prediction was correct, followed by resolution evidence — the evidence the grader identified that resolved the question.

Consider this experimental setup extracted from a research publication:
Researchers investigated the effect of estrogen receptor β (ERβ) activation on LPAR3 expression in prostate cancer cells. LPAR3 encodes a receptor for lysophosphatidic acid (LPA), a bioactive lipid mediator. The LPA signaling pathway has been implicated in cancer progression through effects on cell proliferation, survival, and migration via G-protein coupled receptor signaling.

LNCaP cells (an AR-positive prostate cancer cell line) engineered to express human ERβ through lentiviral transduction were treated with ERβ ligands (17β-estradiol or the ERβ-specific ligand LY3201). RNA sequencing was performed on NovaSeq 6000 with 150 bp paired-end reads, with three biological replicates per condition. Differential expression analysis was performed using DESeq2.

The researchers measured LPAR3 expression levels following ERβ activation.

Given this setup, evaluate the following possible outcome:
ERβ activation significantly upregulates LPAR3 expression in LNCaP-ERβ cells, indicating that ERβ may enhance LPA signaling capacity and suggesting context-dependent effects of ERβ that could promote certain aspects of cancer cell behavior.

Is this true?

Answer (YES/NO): NO